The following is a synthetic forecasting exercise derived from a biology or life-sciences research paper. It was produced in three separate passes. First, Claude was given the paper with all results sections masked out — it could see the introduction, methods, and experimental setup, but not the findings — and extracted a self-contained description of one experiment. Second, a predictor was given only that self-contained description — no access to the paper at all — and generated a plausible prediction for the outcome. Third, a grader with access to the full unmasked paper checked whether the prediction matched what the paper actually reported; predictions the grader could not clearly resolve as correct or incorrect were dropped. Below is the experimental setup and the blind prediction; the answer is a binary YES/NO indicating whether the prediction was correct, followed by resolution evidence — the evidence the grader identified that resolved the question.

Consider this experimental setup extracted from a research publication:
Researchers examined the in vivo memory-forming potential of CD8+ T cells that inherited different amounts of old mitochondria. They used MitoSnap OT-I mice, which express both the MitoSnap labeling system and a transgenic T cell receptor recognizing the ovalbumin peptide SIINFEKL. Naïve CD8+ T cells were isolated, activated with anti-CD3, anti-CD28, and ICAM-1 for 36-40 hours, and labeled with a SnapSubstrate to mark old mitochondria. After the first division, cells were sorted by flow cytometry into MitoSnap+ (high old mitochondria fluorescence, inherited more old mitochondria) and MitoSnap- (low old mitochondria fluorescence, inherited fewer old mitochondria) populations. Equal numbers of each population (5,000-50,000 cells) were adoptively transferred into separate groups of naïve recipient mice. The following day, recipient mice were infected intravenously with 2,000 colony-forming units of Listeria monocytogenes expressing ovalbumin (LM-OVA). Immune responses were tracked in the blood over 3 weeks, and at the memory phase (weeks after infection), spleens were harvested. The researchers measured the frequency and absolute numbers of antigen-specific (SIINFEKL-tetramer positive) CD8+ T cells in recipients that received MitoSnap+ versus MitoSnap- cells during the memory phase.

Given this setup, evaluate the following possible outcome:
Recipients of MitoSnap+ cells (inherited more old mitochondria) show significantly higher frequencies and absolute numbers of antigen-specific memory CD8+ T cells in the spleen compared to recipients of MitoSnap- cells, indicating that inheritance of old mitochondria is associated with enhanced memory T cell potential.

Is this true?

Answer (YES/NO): NO